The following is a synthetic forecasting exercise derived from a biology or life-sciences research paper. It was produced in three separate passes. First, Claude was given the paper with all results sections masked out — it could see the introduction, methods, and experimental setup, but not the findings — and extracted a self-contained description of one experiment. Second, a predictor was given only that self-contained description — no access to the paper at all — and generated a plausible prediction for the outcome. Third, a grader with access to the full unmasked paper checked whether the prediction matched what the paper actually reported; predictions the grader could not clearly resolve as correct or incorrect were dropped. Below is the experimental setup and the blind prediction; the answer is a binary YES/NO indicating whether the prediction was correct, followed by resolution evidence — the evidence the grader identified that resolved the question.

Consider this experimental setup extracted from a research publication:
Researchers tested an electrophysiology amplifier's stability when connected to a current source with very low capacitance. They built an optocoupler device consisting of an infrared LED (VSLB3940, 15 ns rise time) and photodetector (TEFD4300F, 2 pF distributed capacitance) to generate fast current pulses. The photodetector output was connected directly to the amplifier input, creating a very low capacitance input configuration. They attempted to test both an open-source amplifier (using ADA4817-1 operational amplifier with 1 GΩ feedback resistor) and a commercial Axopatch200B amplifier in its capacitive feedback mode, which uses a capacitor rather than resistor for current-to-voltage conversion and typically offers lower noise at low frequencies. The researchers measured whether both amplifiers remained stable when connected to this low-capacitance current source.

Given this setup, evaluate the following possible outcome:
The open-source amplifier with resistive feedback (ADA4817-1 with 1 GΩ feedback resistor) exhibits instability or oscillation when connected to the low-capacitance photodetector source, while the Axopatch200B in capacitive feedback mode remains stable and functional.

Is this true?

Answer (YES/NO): NO